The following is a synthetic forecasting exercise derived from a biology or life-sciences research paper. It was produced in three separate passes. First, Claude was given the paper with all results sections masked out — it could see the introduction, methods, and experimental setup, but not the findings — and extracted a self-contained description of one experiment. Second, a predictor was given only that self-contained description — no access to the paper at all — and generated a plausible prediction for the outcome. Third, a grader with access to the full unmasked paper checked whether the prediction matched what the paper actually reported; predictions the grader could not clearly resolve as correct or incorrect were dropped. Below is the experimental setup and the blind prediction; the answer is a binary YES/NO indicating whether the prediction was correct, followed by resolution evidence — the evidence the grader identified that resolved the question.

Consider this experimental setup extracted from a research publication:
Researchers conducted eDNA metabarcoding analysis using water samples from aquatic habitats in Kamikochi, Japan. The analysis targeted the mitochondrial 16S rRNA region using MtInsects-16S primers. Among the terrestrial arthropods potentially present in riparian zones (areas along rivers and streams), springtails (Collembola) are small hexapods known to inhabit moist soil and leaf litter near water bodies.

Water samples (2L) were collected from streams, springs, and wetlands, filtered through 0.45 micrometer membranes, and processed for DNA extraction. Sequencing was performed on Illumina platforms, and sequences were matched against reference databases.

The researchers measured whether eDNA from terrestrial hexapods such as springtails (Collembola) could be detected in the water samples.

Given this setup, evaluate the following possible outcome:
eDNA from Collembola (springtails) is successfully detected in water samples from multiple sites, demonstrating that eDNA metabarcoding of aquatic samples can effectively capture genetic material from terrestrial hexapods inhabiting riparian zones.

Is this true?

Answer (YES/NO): YES